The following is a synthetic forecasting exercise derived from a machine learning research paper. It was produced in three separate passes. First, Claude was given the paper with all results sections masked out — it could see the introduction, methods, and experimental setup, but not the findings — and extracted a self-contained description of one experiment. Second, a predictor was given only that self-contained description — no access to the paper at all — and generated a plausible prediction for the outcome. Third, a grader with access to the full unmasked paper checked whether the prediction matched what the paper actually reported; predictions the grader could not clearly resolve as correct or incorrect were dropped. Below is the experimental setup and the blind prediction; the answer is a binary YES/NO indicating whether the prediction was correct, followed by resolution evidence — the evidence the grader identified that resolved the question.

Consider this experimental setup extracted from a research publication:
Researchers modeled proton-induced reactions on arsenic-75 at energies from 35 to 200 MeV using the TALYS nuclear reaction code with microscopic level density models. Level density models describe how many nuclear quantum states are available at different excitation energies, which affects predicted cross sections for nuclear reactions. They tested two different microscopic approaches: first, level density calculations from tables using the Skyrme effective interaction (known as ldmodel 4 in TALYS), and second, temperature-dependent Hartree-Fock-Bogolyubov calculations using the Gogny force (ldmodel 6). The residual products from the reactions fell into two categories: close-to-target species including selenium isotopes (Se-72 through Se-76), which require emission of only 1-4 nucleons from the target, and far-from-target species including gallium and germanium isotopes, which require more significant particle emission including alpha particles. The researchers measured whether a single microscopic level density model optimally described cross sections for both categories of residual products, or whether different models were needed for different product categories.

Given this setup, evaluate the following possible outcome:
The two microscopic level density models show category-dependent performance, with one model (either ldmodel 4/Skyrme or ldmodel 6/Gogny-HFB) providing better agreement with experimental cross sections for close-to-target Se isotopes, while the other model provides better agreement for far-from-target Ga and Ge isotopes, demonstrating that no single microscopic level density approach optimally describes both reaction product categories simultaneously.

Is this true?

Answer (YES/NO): YES